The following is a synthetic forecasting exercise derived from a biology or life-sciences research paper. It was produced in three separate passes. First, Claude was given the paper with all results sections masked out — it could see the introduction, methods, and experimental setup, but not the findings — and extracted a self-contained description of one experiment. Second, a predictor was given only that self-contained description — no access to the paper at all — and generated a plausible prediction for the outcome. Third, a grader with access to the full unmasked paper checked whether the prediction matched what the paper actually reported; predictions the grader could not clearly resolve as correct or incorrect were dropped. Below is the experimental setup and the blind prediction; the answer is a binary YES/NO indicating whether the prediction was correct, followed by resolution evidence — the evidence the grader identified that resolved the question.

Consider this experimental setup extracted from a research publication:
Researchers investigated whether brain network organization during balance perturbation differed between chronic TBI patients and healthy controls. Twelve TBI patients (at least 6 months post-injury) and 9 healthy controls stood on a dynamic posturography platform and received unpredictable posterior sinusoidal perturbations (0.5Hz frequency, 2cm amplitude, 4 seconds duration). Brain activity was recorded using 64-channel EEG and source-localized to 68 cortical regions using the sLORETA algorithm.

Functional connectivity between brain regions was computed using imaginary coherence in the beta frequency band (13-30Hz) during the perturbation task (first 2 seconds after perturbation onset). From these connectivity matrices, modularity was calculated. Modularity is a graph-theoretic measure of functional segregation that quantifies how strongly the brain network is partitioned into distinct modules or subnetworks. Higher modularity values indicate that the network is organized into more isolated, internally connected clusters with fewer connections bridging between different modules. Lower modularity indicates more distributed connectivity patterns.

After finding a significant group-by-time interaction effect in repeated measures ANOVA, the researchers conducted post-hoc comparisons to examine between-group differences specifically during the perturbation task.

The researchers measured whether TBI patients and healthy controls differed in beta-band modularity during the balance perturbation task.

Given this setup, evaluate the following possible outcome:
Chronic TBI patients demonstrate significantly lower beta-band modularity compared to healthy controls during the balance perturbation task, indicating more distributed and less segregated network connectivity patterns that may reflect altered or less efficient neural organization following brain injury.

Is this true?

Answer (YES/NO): NO